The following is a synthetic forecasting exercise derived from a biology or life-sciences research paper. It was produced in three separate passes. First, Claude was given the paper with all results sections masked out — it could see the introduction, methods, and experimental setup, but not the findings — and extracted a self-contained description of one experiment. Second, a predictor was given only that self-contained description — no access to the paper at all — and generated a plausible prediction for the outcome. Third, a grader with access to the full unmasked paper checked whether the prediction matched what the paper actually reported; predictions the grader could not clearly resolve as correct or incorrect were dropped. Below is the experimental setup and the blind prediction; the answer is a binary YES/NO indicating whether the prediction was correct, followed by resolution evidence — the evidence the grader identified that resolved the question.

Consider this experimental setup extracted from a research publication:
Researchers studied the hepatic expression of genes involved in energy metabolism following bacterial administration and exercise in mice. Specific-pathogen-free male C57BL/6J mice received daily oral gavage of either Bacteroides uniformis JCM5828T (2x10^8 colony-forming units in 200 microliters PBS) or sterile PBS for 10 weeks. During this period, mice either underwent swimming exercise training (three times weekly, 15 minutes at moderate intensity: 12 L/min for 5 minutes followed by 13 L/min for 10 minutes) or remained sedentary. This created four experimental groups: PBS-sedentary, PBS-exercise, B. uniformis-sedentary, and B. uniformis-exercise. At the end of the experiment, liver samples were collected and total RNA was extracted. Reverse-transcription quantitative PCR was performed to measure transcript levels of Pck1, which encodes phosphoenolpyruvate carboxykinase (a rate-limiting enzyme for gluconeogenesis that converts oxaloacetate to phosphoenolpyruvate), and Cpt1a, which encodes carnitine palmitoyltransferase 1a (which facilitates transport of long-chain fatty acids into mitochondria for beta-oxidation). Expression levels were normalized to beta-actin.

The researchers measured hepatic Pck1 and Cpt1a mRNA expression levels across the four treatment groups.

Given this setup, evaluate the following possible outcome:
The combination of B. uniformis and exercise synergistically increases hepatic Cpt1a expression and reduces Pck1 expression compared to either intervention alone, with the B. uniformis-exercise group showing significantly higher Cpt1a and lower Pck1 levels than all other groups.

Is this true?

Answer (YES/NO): NO